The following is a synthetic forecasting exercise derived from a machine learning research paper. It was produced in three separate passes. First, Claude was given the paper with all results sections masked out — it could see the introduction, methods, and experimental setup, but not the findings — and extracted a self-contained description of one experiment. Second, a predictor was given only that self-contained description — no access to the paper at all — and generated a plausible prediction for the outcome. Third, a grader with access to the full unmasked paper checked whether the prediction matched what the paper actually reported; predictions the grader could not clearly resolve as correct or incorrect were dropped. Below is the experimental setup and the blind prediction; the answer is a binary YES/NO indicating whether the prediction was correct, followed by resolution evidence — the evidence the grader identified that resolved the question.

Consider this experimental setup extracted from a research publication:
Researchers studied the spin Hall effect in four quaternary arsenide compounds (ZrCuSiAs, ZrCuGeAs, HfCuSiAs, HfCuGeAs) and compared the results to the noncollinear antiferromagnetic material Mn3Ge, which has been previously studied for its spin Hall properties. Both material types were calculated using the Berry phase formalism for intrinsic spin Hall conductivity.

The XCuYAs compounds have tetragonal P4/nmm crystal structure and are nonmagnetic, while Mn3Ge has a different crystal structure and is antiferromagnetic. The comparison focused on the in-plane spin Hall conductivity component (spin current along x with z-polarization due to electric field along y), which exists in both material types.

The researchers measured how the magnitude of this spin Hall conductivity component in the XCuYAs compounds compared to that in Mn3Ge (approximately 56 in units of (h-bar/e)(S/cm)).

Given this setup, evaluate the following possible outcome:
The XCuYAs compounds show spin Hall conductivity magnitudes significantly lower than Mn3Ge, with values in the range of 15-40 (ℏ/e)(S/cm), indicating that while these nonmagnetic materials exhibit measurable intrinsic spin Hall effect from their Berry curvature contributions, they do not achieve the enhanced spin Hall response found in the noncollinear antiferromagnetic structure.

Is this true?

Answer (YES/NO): NO